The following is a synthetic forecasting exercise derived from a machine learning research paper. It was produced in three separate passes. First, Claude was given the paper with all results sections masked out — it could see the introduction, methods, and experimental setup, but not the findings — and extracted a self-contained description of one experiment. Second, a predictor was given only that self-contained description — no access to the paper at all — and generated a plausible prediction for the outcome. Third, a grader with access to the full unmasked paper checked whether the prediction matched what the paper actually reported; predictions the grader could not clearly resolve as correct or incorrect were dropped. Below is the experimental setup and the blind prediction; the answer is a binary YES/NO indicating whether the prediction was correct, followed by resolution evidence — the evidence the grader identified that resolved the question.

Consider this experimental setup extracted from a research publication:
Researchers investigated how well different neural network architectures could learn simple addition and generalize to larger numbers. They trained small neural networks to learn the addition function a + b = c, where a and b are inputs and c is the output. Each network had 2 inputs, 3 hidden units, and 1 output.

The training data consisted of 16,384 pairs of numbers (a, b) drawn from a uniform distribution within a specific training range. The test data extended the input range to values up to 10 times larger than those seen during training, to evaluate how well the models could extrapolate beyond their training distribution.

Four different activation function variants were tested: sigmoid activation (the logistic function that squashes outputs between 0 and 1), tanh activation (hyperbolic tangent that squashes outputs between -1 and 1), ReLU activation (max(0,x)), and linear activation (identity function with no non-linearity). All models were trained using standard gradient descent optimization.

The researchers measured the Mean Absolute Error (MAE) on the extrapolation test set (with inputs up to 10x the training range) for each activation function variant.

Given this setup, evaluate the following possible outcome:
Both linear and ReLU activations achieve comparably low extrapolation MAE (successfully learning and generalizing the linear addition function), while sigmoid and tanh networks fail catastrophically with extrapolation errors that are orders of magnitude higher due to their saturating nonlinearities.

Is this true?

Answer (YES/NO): NO